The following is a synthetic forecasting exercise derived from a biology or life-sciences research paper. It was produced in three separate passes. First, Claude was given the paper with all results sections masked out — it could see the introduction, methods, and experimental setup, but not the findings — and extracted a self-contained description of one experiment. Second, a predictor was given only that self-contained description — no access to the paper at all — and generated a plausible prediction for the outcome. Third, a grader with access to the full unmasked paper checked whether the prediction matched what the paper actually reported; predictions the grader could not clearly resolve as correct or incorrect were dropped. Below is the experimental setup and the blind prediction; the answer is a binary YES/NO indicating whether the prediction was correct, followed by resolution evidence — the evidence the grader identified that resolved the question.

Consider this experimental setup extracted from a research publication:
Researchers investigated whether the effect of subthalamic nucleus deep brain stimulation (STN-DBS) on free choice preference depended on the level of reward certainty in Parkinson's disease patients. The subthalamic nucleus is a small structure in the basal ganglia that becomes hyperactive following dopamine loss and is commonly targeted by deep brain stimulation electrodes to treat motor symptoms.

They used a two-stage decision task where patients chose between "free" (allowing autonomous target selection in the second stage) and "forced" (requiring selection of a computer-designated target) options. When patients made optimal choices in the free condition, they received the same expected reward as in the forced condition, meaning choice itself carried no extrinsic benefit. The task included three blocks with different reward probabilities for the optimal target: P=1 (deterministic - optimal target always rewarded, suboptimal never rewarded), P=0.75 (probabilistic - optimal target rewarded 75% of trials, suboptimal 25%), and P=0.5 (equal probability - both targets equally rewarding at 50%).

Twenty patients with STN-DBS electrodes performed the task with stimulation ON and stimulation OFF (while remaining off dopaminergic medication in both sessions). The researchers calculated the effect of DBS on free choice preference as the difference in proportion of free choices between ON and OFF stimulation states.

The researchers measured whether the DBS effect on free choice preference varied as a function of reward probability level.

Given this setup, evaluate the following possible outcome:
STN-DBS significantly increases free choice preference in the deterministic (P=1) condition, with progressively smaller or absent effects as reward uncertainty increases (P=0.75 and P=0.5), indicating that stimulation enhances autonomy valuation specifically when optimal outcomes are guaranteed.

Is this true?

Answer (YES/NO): NO